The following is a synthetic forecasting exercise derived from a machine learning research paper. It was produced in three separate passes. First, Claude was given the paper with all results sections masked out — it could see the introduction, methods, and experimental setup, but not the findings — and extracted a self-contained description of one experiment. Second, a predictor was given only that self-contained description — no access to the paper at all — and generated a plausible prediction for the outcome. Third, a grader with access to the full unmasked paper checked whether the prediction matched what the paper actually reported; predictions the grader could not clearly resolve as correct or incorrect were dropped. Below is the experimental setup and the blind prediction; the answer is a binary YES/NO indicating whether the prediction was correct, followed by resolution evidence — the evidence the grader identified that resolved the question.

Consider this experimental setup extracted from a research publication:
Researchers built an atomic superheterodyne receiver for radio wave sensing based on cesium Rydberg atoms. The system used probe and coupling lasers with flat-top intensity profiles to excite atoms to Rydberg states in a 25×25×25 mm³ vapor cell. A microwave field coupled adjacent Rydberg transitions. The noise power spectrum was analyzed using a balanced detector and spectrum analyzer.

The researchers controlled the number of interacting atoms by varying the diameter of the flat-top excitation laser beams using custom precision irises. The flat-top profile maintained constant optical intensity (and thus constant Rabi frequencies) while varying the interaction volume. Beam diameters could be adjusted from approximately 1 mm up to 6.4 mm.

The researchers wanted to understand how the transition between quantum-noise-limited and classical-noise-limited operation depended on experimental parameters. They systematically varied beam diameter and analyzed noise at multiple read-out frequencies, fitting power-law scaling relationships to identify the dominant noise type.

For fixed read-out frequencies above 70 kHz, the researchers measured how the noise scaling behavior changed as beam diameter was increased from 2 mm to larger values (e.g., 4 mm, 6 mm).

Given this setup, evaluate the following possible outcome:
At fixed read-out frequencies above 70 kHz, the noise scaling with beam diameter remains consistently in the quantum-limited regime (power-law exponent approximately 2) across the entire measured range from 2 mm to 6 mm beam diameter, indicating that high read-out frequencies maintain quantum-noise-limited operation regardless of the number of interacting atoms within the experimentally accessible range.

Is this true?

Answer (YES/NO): NO